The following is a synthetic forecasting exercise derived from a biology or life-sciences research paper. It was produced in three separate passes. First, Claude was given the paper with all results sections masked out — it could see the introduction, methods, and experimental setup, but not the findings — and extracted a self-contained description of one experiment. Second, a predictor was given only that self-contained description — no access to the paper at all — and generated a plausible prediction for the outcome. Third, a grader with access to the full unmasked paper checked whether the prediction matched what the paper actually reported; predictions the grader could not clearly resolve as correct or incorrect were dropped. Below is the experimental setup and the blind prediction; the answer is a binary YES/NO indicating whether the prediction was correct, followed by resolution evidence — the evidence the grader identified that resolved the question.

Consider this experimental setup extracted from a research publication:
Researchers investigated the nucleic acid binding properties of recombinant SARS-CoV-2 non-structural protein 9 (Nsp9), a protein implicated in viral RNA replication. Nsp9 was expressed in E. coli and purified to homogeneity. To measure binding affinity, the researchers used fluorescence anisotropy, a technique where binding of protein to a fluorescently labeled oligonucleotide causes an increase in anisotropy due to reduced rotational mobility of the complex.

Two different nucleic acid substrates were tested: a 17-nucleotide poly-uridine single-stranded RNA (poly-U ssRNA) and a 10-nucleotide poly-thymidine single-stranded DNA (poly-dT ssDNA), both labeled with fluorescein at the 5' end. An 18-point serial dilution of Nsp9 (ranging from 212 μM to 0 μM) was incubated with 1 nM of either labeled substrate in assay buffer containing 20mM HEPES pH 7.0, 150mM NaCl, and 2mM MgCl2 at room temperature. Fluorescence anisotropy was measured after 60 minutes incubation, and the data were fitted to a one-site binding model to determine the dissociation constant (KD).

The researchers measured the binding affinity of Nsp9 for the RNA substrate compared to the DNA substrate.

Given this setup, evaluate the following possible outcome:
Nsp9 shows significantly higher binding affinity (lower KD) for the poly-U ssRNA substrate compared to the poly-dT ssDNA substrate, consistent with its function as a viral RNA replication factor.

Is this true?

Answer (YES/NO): NO